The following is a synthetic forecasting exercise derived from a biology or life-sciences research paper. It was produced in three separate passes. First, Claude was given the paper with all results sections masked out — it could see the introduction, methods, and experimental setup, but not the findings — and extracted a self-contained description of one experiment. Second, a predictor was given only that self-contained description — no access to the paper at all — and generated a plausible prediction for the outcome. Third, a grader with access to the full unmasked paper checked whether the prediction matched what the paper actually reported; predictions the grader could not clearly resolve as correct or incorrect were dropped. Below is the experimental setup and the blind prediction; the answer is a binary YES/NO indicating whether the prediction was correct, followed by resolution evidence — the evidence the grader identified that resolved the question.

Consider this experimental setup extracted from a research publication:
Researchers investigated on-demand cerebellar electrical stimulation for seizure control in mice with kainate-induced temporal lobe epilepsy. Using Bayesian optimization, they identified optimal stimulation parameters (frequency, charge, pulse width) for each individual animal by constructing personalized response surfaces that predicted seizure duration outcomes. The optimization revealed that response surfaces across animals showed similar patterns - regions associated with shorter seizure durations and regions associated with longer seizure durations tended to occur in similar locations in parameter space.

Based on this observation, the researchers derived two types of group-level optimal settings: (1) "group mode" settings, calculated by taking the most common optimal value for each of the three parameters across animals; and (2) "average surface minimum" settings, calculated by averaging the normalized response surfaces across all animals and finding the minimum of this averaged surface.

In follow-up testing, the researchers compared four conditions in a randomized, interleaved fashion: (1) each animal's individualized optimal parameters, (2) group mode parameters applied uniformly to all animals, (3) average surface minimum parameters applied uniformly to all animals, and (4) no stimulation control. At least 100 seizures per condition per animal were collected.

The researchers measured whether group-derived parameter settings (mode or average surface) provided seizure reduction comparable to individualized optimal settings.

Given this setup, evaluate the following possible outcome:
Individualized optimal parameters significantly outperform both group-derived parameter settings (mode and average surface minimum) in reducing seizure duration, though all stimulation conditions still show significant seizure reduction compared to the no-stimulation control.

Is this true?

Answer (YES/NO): NO